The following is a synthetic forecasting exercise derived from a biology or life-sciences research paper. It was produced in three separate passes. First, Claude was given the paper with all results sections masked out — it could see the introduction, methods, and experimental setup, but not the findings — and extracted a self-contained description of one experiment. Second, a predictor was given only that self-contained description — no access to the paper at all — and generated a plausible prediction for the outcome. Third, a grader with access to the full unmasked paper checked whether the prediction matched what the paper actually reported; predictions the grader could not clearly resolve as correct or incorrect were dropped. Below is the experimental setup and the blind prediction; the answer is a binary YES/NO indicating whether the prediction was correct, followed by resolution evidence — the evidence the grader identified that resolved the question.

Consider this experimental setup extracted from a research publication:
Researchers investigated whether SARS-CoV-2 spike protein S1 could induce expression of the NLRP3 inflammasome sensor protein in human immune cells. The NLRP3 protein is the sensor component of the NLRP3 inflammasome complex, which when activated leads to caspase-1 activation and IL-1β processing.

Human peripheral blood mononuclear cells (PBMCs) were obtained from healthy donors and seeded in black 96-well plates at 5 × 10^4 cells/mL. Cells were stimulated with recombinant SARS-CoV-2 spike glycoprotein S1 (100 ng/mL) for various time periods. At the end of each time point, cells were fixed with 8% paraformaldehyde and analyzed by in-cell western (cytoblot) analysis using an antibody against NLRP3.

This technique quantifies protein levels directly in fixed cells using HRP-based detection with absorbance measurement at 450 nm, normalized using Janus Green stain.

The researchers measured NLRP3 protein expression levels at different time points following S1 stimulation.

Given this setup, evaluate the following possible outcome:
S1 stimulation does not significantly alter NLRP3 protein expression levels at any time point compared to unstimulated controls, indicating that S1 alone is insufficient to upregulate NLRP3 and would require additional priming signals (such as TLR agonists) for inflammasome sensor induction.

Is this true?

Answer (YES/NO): NO